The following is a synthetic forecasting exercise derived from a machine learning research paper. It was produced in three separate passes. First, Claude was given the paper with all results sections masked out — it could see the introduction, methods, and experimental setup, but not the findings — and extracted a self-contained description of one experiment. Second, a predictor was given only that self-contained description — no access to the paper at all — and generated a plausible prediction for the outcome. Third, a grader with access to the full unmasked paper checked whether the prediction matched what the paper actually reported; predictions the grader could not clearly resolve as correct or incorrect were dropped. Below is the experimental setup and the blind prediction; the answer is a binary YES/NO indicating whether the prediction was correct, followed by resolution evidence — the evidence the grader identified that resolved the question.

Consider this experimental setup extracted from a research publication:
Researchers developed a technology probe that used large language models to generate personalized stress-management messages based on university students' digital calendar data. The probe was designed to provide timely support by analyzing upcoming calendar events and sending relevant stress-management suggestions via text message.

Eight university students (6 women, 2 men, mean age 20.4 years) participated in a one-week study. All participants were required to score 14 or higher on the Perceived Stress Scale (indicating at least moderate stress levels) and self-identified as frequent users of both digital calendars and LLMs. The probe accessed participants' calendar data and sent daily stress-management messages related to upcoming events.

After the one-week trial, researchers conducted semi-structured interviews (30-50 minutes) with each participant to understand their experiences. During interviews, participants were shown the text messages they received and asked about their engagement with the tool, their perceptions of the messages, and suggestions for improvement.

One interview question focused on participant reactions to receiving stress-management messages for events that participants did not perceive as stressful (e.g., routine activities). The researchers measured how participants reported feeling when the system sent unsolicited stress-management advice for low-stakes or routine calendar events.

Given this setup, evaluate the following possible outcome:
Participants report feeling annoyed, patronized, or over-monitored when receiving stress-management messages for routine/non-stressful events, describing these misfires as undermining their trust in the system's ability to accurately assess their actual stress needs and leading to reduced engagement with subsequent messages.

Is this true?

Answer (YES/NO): NO